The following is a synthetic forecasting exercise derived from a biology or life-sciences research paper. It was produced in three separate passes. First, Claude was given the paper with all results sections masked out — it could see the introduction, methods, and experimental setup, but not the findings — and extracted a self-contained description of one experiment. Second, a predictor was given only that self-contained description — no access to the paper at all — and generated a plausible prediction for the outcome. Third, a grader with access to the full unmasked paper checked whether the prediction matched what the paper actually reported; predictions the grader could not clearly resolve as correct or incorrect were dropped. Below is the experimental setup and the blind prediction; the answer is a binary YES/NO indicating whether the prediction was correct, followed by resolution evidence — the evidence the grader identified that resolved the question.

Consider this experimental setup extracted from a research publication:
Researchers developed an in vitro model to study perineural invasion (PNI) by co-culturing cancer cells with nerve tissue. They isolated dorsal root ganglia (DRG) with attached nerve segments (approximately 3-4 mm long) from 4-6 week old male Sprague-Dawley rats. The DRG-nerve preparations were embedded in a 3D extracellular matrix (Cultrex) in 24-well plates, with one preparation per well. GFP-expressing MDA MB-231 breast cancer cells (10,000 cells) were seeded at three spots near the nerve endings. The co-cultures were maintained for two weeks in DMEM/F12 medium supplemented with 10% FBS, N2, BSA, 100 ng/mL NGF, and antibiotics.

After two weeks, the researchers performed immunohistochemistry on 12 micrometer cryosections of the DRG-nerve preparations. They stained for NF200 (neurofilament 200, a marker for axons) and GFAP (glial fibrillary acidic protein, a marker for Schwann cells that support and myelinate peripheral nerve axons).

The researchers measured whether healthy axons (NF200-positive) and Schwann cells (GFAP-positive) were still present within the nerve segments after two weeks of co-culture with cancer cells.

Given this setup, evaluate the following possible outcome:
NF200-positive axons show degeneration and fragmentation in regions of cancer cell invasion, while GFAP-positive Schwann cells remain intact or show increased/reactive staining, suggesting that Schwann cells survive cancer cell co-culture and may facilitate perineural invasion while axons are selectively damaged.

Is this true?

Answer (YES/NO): NO